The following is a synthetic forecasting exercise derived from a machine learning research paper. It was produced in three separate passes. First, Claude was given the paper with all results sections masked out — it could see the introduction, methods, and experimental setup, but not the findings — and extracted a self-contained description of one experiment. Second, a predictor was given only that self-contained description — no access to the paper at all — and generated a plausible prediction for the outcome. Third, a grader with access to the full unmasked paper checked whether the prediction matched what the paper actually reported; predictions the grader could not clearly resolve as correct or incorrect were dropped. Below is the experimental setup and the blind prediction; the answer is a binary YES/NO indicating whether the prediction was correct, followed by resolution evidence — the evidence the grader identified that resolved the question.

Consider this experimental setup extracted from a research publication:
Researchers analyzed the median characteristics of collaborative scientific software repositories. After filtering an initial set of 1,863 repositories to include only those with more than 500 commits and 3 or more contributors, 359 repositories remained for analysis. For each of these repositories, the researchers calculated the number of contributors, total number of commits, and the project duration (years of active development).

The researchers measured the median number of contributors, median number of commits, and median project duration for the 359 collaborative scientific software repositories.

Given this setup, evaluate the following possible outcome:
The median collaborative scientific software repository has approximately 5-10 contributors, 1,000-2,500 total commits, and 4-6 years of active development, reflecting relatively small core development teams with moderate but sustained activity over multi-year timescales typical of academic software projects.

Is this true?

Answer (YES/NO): NO